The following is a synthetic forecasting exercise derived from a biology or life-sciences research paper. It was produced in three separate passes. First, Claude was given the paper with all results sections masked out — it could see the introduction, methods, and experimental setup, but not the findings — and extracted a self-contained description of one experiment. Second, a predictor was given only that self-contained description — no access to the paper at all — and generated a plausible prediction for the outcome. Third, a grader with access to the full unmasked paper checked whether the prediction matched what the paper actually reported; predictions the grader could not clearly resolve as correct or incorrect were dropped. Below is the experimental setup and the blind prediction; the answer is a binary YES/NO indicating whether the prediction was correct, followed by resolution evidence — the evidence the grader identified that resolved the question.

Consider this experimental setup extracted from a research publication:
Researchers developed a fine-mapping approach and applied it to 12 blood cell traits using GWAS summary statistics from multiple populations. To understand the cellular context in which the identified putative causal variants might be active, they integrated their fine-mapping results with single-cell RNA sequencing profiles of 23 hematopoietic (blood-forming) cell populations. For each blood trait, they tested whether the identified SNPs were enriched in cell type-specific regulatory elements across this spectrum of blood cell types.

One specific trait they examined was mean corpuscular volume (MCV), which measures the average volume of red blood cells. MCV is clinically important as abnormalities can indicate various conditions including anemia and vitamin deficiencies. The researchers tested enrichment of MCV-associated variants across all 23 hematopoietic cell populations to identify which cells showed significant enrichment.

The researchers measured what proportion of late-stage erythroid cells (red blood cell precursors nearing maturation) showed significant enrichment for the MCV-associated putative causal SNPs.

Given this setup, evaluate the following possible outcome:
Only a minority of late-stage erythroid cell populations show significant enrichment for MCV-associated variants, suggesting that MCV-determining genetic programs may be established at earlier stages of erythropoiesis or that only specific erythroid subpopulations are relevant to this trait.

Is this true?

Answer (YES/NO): NO